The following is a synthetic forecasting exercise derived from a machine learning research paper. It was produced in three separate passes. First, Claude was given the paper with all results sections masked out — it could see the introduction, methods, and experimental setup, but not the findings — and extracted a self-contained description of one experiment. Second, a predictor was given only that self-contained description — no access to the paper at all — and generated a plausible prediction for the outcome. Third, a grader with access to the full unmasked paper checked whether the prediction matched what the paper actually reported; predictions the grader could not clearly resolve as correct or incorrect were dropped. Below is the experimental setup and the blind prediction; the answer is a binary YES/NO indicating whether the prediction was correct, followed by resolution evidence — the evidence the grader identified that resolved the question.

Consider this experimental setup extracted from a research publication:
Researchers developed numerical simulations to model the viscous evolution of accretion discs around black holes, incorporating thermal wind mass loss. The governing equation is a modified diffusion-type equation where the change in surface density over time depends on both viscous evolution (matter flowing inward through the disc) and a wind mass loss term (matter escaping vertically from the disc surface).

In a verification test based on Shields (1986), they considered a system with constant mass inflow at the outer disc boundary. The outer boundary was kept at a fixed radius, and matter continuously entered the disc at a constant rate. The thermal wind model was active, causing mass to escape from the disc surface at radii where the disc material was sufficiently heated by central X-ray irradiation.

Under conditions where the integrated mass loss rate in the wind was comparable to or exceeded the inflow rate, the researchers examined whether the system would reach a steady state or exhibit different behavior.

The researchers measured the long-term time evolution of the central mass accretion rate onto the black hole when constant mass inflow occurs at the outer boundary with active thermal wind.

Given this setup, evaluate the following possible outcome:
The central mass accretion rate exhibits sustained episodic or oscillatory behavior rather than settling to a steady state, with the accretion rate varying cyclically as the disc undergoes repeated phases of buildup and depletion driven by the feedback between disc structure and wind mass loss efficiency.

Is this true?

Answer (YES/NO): YES